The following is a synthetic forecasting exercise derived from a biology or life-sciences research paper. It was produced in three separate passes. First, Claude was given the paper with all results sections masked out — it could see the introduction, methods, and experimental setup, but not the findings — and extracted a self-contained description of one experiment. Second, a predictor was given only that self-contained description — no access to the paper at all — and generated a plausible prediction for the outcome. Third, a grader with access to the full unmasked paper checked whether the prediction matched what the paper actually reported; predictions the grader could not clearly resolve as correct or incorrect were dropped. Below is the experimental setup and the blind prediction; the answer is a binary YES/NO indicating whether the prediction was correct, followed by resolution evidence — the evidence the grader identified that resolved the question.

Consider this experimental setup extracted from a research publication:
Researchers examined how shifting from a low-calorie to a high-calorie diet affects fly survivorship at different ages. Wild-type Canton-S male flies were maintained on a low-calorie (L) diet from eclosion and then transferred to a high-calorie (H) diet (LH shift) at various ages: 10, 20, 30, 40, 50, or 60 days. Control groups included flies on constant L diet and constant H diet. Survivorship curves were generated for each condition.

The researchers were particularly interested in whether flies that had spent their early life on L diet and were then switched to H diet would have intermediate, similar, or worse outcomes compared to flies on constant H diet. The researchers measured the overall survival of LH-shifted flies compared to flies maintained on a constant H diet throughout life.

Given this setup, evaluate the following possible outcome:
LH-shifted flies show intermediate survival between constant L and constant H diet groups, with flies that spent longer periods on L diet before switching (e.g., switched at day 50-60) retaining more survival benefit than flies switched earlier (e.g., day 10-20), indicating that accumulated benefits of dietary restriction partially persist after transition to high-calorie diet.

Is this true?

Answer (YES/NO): NO